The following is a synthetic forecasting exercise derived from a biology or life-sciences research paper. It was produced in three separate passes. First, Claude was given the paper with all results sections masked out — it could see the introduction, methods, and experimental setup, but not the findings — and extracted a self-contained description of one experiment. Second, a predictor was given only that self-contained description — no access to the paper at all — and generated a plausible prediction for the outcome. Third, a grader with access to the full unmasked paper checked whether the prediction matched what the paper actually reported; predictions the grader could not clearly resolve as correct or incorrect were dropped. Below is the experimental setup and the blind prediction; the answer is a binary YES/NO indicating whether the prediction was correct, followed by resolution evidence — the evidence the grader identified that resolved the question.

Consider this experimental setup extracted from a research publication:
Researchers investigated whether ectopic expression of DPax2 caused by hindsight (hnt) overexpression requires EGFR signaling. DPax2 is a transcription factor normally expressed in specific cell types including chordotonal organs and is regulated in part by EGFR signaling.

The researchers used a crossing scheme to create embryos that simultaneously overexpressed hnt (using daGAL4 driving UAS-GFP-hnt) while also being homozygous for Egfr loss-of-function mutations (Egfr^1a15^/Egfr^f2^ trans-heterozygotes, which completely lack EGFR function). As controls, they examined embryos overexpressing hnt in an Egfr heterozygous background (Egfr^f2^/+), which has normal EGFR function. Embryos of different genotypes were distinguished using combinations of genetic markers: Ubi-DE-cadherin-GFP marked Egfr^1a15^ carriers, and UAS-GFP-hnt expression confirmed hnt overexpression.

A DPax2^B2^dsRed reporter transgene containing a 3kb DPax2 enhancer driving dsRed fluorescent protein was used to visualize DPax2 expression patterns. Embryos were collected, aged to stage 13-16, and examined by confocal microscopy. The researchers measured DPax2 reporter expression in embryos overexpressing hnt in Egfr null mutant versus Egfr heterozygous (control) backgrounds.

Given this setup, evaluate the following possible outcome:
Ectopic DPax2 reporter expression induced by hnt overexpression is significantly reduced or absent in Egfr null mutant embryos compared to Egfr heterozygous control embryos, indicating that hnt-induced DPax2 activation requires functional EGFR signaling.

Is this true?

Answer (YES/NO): YES